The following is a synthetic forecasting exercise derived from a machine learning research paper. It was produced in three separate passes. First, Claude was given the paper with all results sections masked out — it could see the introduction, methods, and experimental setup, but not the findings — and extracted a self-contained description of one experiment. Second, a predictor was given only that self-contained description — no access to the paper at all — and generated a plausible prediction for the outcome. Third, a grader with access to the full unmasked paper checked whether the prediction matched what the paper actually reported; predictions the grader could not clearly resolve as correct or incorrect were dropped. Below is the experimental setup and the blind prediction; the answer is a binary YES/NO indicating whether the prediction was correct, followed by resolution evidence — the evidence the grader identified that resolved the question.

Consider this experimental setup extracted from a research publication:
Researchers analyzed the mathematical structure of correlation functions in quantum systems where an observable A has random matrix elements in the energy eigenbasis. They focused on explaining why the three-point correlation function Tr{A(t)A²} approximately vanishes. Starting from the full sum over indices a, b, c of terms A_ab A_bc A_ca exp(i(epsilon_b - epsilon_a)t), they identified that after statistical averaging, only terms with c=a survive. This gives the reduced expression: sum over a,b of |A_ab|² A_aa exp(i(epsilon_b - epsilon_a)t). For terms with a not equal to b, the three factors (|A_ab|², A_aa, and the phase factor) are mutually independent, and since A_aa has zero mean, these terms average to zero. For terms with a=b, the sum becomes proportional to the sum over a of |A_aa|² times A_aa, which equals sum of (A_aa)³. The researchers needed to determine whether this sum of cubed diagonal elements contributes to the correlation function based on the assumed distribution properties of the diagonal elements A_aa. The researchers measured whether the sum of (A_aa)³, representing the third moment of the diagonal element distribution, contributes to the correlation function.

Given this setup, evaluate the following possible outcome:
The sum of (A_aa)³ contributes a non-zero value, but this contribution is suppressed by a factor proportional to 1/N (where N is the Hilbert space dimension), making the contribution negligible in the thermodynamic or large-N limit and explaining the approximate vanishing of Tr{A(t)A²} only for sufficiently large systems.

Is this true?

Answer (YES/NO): NO